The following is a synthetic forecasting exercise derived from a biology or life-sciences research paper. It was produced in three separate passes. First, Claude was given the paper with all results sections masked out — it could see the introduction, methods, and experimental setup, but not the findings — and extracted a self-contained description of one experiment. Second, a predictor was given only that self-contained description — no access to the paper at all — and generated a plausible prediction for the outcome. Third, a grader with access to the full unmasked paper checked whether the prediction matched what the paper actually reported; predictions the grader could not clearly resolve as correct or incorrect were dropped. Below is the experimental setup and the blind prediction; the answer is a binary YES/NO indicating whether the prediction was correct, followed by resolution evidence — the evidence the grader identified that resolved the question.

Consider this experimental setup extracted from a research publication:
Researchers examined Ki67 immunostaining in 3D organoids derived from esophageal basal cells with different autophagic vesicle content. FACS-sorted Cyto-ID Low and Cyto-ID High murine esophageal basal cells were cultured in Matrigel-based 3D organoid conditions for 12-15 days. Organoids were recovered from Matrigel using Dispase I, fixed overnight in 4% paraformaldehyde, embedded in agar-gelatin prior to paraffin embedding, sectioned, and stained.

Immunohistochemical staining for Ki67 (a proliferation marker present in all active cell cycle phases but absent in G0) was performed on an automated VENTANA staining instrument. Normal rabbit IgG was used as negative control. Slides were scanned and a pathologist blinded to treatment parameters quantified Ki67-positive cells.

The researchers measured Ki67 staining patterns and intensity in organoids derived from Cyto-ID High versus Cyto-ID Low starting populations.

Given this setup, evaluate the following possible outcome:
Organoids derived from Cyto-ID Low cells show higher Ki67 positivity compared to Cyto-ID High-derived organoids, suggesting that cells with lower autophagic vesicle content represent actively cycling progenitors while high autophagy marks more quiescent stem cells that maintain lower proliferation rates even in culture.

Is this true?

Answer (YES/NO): NO